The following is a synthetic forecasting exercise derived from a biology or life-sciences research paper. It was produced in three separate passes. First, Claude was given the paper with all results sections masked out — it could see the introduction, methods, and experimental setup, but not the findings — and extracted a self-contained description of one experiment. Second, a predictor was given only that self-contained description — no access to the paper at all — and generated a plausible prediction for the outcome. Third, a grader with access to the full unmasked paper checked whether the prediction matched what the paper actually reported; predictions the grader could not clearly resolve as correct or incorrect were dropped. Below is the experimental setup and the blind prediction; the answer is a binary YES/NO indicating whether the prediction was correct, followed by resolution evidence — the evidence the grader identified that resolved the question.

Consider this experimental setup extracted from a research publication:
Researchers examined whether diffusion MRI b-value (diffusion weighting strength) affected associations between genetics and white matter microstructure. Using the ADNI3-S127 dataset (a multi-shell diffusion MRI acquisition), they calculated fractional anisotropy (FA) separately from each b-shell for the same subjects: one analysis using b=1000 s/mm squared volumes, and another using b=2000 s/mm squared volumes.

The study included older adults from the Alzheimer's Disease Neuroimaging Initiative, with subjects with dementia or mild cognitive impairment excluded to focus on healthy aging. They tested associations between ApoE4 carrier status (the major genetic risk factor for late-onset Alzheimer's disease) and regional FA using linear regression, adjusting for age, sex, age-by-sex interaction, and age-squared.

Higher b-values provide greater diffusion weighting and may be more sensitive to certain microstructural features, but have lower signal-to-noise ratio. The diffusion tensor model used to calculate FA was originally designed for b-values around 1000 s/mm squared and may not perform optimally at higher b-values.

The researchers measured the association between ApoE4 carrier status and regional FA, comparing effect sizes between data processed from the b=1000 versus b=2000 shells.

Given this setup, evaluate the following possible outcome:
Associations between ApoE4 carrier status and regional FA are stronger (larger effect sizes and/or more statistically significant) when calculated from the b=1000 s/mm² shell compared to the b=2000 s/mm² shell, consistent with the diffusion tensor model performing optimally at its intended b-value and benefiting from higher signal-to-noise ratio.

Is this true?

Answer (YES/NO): NO